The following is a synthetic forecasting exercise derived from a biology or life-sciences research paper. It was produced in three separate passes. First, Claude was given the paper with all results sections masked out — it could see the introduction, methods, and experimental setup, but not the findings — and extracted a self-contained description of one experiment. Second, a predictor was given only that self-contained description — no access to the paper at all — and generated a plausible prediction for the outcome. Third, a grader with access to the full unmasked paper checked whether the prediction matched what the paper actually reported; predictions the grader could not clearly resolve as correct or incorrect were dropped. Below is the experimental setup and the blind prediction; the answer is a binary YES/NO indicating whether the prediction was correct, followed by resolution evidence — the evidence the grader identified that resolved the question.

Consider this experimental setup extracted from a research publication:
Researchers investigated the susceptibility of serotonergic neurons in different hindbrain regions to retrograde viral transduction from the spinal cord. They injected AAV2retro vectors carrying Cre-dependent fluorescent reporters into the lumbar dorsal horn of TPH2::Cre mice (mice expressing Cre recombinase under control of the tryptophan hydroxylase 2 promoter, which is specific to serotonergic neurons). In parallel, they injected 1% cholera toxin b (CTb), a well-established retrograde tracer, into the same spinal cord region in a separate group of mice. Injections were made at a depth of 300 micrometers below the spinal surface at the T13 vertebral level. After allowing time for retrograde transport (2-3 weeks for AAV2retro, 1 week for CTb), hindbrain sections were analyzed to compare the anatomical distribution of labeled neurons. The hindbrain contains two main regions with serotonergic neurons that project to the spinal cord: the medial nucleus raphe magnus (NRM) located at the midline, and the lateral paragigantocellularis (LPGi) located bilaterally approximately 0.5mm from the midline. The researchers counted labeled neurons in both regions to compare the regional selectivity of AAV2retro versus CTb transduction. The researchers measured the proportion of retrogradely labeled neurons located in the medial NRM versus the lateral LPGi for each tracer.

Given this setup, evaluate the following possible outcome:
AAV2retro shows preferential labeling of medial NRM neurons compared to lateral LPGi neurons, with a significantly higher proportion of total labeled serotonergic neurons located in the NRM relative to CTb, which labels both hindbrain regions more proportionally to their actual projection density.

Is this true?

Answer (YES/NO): NO